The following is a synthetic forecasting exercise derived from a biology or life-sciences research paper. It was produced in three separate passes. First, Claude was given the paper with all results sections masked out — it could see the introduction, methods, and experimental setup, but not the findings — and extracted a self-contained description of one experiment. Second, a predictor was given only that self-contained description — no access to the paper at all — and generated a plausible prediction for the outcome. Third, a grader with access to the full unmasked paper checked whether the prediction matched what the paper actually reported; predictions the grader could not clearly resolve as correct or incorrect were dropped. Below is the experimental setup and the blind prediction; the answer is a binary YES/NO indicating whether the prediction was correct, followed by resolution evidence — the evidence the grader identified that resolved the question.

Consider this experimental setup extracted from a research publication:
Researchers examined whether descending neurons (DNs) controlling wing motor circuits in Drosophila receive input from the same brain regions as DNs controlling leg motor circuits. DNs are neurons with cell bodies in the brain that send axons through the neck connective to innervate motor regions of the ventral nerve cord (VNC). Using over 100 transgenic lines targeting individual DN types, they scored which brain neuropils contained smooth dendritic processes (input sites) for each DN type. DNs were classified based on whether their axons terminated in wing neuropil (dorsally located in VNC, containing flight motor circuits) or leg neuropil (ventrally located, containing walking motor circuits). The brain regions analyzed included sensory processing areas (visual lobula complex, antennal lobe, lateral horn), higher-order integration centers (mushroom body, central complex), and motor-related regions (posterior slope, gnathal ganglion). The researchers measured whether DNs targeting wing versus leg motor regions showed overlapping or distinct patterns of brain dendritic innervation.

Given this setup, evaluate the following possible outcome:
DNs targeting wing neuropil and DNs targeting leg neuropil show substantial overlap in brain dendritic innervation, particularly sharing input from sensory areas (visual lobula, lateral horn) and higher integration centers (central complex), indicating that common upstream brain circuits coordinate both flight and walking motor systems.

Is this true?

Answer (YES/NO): NO